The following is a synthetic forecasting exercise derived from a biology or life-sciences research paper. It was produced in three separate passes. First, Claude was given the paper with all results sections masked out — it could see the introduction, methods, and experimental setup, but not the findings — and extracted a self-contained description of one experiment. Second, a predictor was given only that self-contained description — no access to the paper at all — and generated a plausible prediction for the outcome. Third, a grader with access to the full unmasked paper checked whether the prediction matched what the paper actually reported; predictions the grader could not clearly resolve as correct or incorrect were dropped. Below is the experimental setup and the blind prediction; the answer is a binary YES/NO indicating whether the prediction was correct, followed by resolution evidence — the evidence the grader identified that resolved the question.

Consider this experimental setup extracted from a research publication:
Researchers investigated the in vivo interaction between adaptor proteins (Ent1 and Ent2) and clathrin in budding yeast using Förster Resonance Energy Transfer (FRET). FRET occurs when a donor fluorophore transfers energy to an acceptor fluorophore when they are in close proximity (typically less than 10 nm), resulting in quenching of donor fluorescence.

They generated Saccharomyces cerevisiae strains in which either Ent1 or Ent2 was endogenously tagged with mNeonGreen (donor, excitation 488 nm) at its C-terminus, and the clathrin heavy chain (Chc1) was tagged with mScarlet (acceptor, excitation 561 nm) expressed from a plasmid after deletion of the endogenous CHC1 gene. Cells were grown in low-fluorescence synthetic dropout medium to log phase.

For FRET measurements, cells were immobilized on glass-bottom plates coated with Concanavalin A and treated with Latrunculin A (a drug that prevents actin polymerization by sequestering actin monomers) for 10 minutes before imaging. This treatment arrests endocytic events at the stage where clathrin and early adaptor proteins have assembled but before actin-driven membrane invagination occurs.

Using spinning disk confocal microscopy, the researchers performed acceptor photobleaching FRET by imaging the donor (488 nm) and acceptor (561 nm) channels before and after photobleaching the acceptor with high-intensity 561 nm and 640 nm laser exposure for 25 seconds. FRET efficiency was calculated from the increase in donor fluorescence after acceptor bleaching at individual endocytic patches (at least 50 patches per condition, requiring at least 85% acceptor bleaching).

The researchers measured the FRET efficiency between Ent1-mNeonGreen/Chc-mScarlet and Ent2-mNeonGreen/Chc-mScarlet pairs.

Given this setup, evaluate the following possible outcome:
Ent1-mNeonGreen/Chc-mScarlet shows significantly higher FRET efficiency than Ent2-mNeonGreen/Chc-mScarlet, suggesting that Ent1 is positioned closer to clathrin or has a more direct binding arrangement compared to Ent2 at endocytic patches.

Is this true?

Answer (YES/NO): NO